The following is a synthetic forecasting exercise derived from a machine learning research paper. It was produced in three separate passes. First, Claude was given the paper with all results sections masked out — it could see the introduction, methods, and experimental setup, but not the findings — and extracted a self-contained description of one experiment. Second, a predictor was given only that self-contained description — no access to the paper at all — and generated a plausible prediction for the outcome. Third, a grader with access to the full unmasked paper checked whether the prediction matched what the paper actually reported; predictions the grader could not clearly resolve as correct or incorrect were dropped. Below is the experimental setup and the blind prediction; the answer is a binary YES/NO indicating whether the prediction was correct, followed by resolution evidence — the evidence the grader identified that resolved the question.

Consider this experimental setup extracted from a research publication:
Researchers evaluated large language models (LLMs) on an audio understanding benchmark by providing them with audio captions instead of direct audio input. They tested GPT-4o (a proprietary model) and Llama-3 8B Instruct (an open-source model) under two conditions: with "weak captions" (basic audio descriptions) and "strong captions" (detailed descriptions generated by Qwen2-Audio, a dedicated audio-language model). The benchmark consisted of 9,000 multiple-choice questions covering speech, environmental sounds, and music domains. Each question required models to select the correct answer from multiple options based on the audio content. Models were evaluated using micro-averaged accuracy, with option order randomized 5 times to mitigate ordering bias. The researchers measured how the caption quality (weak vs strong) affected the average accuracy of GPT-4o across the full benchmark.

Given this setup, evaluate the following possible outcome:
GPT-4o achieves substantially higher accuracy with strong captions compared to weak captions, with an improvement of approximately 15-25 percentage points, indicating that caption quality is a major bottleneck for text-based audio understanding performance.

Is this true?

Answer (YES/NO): NO